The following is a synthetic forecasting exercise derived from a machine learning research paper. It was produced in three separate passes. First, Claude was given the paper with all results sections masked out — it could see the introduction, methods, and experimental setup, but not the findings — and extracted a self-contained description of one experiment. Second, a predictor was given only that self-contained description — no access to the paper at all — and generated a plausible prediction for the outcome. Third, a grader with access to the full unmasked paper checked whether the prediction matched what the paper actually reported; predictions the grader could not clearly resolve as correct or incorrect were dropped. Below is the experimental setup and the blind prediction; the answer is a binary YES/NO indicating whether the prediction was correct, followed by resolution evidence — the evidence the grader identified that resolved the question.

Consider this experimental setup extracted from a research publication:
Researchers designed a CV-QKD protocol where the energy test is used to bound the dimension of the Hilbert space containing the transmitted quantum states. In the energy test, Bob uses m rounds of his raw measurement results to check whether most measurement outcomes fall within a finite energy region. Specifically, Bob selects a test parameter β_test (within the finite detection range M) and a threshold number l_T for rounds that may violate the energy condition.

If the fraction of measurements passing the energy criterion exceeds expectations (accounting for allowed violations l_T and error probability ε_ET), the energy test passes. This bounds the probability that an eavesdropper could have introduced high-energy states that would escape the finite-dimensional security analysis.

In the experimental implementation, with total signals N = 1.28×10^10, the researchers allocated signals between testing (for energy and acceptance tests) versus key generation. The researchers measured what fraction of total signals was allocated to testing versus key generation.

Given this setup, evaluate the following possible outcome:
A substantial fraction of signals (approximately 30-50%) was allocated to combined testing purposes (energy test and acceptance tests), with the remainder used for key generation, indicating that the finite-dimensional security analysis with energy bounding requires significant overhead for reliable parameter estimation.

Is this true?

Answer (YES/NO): YES